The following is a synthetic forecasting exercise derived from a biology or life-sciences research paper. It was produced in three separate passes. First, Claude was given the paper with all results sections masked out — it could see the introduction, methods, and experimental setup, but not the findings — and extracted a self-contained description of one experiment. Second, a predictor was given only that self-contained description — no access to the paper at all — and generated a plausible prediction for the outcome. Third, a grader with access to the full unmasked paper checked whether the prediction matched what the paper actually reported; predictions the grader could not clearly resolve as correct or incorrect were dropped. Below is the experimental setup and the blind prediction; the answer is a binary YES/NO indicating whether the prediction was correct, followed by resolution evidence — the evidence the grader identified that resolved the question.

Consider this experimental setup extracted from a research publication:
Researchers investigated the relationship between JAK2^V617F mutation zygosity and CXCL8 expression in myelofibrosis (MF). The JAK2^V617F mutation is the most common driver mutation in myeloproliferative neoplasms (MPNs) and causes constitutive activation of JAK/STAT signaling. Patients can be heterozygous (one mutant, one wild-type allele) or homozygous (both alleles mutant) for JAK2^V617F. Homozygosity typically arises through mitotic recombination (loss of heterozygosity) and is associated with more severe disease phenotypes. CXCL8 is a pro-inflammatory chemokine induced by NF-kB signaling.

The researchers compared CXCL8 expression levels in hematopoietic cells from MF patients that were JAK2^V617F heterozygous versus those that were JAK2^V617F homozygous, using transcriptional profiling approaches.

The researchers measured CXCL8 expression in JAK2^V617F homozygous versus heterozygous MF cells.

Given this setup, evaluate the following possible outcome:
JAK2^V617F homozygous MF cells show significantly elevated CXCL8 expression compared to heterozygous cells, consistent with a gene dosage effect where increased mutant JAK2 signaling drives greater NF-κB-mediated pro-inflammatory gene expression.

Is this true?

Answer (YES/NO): YES